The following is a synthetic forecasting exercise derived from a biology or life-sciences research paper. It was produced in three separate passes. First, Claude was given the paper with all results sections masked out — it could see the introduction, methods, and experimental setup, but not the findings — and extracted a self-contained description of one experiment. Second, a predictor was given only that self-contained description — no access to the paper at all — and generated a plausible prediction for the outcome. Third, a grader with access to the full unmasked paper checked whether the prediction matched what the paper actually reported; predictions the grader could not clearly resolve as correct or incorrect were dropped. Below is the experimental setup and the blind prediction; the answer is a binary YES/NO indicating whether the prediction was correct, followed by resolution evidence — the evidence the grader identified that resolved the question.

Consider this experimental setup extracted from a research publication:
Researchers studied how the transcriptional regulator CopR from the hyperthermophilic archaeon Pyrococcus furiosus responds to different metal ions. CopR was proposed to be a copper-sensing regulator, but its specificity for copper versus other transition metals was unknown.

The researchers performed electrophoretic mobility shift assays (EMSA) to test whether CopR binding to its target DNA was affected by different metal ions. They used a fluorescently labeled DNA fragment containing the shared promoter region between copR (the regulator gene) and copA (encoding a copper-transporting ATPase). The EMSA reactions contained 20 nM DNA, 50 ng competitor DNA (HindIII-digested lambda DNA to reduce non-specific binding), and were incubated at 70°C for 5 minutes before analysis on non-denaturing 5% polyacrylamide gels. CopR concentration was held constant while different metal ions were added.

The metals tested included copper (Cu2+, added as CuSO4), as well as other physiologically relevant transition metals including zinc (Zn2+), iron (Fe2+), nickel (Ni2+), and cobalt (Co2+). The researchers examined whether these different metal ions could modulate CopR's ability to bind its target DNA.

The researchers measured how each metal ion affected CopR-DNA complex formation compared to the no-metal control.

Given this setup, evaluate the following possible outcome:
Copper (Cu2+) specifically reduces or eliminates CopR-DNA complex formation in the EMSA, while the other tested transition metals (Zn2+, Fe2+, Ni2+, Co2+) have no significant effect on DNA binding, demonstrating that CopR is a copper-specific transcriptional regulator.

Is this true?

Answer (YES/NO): NO